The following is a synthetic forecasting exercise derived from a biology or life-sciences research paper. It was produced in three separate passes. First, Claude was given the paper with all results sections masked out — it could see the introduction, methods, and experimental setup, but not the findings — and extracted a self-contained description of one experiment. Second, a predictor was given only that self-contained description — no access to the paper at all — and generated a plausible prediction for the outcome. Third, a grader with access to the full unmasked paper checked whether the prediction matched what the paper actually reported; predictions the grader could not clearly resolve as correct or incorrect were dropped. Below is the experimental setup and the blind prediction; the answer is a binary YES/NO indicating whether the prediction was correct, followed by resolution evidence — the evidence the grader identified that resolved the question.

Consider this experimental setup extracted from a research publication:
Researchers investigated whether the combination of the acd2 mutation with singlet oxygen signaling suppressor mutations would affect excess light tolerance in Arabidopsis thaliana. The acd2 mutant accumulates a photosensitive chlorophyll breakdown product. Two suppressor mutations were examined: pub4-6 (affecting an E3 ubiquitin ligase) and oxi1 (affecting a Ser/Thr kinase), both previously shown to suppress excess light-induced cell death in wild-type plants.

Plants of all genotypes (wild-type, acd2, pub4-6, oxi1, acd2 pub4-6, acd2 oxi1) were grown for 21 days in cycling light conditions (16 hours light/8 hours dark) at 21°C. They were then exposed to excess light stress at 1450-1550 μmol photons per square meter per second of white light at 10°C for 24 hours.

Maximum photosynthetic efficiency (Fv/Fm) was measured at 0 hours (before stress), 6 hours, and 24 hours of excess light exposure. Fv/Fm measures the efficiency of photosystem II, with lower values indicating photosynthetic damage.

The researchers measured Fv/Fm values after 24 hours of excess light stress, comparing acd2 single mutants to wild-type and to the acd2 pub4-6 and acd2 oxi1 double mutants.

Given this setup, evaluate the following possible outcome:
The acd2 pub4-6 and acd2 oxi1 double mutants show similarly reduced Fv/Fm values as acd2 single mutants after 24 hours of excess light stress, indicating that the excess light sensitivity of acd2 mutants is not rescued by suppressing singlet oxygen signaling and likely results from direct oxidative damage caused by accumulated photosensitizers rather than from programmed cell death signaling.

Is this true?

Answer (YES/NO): NO